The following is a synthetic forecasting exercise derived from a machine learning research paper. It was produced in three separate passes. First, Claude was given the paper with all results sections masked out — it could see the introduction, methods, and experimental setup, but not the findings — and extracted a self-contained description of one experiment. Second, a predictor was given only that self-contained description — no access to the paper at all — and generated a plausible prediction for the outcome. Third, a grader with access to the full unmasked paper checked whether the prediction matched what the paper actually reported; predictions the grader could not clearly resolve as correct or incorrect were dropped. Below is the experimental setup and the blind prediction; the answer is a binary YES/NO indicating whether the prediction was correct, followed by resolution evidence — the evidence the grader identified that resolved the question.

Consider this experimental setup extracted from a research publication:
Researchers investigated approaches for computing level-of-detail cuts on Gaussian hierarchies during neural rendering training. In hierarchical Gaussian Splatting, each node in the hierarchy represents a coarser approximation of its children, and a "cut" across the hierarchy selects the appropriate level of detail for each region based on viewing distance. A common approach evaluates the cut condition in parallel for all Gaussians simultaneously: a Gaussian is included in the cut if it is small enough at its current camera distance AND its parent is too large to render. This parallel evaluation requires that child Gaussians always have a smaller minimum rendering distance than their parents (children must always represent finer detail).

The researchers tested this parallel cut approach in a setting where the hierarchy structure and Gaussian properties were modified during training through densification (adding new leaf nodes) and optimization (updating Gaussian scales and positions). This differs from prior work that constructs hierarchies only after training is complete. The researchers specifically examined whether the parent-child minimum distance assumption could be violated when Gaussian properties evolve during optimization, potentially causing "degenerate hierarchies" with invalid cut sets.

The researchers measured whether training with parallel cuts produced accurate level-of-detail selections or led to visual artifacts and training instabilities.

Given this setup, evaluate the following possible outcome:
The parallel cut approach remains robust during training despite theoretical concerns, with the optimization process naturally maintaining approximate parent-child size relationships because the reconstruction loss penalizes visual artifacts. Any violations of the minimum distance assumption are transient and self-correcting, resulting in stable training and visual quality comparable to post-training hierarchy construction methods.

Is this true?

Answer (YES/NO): NO